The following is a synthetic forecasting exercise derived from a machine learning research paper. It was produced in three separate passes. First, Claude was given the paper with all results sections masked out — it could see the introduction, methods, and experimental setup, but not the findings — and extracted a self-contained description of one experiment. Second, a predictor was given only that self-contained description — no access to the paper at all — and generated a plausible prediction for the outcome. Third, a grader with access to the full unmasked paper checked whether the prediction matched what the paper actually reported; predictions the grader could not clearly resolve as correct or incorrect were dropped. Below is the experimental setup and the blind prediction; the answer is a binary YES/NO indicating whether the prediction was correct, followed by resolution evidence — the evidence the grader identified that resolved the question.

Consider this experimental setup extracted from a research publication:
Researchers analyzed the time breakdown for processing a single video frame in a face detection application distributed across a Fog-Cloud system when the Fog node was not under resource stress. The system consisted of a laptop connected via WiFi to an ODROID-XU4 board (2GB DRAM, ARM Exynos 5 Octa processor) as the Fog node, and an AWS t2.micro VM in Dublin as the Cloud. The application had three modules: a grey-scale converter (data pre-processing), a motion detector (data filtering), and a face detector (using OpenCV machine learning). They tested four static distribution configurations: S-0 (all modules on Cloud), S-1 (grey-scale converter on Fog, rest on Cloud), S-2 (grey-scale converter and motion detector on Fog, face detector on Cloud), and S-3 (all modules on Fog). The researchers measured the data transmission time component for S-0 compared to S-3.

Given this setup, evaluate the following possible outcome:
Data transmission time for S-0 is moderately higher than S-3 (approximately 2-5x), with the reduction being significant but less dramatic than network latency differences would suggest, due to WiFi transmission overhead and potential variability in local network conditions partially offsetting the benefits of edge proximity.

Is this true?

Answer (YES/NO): NO